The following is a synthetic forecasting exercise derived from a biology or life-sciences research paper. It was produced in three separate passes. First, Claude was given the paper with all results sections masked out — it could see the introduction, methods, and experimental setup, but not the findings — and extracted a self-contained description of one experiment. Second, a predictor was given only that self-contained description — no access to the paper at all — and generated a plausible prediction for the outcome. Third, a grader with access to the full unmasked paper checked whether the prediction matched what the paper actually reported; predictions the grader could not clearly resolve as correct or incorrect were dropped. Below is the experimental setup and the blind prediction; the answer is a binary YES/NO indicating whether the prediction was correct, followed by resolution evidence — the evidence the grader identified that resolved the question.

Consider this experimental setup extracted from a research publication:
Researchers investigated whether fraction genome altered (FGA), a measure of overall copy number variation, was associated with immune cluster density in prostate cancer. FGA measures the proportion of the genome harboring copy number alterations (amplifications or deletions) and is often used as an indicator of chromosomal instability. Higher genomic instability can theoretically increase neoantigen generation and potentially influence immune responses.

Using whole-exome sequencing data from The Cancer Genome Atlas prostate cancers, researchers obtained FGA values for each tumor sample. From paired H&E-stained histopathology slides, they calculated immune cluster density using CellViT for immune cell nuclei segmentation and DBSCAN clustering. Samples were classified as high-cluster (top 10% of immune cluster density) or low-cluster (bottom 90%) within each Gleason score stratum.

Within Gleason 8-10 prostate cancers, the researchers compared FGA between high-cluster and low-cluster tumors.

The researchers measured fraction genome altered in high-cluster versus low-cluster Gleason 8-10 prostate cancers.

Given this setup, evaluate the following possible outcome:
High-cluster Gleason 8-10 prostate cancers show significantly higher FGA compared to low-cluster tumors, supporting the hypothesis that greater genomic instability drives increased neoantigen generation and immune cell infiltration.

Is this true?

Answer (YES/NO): NO